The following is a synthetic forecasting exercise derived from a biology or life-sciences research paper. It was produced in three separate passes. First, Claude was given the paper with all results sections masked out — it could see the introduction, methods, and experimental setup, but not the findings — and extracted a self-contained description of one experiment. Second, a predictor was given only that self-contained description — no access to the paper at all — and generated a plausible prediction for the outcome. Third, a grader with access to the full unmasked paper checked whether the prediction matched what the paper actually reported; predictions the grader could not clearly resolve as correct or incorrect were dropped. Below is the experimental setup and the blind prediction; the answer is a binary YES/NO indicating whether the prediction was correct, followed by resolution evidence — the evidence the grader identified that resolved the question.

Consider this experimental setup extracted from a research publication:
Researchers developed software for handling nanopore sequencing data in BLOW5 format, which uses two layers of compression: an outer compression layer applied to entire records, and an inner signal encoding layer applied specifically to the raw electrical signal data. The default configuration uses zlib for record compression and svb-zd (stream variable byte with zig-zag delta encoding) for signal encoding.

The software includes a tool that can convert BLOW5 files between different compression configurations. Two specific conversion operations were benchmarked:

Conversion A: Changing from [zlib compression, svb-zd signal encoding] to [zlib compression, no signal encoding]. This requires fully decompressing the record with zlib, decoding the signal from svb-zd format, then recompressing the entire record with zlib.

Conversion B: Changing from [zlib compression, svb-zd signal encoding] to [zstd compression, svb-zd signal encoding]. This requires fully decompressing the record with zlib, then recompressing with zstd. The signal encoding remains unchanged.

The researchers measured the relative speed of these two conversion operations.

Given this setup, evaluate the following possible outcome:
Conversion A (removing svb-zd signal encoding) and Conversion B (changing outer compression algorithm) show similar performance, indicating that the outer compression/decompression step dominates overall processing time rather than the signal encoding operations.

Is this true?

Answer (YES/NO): NO